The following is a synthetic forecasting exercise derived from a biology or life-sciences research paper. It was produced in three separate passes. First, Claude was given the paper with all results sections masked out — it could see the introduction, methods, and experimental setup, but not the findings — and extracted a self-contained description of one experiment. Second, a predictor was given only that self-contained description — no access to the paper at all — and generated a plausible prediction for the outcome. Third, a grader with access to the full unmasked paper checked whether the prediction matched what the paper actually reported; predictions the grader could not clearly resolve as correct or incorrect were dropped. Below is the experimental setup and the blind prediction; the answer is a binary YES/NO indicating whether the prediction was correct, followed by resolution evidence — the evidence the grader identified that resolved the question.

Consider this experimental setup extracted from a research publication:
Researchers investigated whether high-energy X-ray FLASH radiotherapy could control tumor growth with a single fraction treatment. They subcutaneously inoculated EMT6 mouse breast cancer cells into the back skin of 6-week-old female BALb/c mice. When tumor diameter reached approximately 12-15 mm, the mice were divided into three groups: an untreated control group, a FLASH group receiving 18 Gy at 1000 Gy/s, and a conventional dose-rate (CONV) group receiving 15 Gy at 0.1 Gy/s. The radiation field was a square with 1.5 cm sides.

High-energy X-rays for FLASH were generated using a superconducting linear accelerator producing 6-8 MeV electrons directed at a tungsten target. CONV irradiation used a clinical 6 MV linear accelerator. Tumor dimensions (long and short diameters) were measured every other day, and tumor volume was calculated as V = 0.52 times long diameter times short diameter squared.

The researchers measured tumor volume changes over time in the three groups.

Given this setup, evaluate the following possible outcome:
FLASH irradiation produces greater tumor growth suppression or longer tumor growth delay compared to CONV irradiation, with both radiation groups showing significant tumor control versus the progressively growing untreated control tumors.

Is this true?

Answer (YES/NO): YES